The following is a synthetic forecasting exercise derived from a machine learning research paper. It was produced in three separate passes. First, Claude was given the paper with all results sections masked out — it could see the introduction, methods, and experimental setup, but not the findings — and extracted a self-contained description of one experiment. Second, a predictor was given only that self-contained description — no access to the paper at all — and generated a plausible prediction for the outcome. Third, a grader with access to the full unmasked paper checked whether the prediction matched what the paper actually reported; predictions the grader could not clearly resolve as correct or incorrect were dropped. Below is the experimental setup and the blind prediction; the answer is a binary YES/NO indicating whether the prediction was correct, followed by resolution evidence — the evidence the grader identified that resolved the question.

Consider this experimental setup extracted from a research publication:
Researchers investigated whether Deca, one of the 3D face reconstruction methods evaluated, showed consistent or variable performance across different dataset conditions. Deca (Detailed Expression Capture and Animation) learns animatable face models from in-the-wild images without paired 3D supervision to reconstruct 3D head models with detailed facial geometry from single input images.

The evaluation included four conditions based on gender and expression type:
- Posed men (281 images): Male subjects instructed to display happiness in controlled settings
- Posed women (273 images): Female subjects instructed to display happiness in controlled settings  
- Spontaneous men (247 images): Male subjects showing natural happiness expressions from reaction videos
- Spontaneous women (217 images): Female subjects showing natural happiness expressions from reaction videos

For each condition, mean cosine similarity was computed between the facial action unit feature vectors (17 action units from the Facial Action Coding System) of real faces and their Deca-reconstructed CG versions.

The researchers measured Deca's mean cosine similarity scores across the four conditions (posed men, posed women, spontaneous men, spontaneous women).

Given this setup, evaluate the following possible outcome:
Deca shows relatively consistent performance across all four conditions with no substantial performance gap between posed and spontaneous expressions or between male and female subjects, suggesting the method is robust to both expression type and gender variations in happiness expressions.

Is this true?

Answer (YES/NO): NO